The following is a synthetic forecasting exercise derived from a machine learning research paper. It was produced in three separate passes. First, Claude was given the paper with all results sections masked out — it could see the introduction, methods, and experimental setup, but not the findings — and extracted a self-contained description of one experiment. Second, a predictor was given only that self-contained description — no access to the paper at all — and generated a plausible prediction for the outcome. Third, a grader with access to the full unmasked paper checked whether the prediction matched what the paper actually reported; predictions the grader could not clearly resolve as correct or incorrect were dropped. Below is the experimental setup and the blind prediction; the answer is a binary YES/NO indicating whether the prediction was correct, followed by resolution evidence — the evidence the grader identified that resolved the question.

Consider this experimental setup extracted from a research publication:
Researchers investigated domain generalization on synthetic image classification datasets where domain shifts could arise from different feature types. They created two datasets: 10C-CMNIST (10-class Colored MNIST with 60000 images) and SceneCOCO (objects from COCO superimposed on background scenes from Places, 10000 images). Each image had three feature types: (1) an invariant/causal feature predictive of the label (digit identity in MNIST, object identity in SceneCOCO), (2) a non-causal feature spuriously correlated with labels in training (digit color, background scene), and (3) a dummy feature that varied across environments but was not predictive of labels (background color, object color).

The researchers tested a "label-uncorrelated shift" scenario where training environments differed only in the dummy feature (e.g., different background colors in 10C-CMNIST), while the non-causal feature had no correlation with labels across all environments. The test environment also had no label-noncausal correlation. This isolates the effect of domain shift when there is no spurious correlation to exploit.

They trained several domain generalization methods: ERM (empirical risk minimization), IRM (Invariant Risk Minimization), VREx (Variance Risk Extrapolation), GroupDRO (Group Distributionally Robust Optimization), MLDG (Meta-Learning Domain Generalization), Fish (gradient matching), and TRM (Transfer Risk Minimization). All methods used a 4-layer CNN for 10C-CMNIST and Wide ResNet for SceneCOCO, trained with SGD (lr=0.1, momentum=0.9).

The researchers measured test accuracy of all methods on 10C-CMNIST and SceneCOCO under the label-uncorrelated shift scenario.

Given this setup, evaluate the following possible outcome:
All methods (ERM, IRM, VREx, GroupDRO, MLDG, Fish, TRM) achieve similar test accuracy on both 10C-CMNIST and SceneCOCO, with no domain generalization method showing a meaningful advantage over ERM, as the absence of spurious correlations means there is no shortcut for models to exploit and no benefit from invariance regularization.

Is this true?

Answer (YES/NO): YES